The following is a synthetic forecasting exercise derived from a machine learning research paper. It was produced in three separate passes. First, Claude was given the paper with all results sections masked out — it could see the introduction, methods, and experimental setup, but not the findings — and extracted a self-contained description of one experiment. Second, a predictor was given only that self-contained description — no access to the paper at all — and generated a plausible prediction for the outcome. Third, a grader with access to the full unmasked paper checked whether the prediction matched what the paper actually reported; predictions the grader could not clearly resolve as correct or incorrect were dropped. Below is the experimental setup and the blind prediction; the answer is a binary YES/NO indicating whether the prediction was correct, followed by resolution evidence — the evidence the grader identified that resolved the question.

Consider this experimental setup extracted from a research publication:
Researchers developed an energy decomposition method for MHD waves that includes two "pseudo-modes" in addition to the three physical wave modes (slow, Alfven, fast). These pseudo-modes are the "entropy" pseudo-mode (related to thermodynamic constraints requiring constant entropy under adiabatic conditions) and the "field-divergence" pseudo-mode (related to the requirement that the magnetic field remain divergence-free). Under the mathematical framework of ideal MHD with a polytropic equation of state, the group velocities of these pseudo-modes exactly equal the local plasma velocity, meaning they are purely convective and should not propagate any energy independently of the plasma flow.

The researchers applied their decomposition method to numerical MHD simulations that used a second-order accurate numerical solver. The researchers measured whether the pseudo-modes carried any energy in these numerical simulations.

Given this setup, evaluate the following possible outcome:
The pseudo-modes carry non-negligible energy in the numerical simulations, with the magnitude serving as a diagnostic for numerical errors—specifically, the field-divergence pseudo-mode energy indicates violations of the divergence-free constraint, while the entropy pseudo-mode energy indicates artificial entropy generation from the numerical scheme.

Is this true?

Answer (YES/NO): NO